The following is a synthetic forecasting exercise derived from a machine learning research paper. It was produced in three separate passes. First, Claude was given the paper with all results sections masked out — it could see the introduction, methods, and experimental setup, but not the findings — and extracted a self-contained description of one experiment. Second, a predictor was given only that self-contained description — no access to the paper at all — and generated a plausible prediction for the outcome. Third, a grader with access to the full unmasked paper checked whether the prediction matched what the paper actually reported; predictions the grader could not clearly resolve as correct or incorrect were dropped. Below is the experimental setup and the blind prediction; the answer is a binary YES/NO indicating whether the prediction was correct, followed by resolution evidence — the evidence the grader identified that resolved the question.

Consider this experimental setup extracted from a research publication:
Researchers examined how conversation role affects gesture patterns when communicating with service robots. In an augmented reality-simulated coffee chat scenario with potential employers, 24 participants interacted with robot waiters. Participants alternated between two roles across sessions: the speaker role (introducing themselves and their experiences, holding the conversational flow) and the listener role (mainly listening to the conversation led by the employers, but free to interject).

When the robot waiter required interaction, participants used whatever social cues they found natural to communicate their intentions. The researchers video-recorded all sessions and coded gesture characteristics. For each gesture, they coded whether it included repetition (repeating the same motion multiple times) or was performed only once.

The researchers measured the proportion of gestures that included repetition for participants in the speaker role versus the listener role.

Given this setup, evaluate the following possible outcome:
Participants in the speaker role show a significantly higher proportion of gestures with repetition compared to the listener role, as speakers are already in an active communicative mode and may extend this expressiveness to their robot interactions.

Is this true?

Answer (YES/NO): NO